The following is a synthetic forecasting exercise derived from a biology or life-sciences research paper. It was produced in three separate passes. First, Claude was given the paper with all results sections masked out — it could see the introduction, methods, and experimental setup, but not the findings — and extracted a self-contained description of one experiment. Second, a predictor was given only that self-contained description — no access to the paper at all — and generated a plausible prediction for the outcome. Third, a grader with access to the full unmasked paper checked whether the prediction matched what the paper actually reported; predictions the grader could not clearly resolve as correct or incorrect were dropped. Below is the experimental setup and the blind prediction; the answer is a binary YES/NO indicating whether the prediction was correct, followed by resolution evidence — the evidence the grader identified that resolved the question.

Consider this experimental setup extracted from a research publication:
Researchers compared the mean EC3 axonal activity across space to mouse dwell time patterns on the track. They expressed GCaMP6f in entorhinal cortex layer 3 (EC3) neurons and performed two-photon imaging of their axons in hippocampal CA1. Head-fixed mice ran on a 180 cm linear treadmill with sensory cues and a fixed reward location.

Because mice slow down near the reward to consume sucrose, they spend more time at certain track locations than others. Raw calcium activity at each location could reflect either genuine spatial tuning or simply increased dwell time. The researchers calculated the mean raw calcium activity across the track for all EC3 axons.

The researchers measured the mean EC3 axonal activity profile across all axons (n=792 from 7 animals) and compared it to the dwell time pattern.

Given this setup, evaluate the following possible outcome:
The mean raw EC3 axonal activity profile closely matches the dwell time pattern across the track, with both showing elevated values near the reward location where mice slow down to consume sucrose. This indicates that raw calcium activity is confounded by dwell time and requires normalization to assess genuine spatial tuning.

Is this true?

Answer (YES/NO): NO